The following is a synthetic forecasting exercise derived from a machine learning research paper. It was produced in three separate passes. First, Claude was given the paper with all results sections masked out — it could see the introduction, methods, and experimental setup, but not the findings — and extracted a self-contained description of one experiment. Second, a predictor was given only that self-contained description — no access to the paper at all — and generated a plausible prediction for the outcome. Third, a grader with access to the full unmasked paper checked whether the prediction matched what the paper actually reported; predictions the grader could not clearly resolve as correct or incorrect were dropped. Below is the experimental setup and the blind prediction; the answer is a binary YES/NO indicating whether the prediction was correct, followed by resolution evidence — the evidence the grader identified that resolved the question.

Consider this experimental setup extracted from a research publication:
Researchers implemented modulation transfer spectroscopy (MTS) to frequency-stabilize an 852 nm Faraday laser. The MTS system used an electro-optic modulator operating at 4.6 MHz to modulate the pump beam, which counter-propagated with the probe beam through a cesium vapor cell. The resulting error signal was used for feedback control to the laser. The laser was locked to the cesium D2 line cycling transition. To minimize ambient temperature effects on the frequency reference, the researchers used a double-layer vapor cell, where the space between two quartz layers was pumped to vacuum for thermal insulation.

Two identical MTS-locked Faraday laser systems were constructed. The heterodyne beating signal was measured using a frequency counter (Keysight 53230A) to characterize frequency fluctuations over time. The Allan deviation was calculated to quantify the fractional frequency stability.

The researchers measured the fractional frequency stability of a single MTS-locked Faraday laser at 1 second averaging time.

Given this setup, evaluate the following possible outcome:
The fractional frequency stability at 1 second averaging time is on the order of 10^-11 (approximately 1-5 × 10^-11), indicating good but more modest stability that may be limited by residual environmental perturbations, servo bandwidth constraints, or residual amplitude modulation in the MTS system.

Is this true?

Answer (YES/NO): NO